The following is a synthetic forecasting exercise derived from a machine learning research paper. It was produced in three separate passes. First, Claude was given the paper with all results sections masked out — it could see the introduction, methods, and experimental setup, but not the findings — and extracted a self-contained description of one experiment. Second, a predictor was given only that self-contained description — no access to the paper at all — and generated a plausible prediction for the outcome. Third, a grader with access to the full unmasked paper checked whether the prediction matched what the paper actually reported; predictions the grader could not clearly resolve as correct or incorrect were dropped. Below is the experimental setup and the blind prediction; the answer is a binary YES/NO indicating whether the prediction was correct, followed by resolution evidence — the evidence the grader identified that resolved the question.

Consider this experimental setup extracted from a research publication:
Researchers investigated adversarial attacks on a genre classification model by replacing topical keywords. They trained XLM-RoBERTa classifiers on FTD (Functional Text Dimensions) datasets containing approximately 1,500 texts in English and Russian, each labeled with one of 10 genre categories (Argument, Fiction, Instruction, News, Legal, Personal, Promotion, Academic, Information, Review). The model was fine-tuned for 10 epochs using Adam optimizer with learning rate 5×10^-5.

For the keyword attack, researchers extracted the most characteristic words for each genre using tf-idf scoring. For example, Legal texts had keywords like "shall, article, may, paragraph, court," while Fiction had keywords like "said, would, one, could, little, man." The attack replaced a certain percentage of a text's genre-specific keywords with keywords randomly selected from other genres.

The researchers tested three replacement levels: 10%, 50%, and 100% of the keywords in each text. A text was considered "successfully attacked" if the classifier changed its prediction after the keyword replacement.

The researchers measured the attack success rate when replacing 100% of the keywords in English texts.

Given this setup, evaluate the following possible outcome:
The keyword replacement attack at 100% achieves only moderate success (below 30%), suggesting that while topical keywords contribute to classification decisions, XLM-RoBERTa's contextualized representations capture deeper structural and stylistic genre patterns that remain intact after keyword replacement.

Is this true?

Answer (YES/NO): YES